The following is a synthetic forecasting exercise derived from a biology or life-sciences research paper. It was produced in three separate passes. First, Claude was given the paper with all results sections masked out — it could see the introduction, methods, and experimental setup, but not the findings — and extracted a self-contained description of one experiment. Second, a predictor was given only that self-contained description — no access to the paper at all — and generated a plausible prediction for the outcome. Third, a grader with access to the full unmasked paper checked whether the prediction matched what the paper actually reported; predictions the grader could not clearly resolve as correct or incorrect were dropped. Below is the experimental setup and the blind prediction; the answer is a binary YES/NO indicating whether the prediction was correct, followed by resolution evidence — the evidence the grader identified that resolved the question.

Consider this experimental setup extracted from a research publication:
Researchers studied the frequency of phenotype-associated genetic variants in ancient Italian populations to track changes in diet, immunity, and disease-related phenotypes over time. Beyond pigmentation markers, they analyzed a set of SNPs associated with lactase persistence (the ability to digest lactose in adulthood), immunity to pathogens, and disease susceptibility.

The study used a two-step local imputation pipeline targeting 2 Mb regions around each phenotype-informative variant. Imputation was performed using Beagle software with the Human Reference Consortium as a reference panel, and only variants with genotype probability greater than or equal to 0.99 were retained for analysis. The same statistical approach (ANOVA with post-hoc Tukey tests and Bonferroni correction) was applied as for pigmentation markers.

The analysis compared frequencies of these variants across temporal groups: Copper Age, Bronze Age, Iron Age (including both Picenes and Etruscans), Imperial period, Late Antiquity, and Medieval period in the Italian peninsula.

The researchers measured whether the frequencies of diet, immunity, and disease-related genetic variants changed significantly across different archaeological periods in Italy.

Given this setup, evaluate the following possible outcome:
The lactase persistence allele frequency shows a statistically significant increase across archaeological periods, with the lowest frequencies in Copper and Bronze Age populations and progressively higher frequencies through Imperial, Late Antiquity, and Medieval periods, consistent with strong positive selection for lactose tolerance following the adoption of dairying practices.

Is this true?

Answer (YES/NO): NO